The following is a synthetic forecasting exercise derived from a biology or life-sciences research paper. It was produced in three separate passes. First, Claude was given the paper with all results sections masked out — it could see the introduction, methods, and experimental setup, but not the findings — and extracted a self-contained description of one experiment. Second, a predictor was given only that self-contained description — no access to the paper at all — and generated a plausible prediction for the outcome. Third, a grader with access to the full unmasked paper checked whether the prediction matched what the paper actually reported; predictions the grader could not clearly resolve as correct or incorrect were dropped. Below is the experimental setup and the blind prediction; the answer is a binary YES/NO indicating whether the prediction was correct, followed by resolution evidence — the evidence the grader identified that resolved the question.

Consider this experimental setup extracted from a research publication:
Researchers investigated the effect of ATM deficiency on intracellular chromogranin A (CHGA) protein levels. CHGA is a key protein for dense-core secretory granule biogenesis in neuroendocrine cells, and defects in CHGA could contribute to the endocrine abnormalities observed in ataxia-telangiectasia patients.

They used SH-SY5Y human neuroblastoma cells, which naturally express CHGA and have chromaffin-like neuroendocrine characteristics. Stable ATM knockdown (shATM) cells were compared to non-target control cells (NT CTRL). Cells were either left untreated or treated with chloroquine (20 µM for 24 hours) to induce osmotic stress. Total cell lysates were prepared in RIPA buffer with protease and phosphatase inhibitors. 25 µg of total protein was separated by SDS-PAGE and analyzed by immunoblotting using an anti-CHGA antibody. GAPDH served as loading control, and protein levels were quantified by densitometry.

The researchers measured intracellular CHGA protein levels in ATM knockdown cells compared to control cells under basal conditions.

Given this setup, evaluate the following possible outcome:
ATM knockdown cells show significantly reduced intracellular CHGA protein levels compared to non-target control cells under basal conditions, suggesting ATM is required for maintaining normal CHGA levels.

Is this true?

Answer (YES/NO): YES